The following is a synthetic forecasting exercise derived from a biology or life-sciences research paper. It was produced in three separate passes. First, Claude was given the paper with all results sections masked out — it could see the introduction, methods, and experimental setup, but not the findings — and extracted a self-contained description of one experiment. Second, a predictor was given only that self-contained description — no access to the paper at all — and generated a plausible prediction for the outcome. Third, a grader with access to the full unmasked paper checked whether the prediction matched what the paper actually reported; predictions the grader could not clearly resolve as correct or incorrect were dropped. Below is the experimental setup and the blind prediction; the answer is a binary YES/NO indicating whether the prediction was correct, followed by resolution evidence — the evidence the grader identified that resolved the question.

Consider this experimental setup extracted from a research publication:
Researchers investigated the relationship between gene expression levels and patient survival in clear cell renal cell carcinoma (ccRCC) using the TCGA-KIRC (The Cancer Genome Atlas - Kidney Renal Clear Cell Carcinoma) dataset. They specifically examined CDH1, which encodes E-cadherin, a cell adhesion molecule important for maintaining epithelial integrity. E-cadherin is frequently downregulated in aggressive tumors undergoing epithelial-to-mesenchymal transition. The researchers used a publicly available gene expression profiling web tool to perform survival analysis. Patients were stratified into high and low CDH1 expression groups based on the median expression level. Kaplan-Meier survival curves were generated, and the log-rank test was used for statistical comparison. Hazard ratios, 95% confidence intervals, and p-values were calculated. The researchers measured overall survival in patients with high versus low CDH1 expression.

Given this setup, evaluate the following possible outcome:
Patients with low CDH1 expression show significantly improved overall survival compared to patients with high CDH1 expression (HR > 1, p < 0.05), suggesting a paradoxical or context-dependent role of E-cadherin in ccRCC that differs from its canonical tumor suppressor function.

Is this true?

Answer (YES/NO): NO